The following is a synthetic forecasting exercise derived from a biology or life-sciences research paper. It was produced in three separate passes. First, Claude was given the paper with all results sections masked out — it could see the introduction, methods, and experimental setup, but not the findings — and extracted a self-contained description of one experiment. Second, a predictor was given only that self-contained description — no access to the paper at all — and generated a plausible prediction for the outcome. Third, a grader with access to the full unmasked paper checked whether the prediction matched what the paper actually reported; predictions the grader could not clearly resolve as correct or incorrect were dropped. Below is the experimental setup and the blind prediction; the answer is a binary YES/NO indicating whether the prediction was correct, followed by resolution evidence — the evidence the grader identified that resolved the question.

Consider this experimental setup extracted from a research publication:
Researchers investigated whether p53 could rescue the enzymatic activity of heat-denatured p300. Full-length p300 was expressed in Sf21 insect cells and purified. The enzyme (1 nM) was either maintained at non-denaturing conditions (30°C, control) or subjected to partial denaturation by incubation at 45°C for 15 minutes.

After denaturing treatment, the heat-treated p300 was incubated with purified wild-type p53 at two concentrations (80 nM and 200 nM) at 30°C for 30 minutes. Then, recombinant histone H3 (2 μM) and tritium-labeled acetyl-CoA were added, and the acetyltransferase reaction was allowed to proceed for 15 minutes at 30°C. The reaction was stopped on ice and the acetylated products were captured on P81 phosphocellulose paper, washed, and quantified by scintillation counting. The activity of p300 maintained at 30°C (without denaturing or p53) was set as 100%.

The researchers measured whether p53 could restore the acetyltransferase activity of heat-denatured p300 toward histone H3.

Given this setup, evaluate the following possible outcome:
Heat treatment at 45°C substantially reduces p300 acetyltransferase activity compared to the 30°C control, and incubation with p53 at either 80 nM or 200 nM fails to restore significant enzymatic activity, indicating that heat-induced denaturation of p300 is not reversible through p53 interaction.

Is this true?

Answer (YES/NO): NO